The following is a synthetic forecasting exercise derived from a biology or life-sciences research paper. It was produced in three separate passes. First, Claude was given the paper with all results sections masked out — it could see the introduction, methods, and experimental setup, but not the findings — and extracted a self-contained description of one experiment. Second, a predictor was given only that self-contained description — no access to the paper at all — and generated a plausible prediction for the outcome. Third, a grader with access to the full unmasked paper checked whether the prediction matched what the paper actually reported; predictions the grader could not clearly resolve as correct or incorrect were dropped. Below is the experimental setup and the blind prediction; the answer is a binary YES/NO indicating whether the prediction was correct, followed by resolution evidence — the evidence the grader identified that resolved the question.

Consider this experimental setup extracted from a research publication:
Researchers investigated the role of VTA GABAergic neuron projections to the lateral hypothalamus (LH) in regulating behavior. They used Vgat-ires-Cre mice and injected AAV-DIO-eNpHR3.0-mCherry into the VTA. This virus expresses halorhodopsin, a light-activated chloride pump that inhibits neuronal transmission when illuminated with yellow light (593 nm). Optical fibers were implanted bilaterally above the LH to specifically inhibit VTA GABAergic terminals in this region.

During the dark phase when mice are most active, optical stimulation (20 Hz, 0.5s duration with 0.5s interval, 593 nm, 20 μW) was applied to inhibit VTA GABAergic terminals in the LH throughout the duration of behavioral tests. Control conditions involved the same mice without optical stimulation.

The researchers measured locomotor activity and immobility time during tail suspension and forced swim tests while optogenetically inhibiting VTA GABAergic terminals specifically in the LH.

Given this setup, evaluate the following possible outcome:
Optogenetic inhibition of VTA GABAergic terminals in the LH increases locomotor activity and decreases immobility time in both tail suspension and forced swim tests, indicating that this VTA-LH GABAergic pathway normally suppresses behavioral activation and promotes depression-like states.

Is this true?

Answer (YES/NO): YES